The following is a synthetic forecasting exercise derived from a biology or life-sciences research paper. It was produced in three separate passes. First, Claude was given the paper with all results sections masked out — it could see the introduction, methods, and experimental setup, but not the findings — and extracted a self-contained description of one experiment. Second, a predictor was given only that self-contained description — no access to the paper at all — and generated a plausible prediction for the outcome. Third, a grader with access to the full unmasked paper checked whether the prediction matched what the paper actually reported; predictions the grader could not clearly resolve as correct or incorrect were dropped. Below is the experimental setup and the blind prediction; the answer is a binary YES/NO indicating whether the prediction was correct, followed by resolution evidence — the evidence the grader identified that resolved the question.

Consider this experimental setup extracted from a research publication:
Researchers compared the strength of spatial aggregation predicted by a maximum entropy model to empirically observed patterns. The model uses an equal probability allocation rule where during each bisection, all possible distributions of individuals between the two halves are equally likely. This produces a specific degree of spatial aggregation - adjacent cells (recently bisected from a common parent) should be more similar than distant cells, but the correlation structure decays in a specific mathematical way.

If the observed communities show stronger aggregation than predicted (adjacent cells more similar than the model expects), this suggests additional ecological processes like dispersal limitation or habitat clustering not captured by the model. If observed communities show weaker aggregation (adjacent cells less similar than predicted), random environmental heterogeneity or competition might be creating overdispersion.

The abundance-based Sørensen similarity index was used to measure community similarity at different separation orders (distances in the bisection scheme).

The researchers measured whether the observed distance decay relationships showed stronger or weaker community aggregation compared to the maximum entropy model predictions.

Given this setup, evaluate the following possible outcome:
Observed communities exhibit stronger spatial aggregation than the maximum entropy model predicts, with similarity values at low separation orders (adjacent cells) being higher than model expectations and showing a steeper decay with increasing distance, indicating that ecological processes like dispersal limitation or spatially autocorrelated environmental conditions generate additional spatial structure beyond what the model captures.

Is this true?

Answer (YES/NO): NO